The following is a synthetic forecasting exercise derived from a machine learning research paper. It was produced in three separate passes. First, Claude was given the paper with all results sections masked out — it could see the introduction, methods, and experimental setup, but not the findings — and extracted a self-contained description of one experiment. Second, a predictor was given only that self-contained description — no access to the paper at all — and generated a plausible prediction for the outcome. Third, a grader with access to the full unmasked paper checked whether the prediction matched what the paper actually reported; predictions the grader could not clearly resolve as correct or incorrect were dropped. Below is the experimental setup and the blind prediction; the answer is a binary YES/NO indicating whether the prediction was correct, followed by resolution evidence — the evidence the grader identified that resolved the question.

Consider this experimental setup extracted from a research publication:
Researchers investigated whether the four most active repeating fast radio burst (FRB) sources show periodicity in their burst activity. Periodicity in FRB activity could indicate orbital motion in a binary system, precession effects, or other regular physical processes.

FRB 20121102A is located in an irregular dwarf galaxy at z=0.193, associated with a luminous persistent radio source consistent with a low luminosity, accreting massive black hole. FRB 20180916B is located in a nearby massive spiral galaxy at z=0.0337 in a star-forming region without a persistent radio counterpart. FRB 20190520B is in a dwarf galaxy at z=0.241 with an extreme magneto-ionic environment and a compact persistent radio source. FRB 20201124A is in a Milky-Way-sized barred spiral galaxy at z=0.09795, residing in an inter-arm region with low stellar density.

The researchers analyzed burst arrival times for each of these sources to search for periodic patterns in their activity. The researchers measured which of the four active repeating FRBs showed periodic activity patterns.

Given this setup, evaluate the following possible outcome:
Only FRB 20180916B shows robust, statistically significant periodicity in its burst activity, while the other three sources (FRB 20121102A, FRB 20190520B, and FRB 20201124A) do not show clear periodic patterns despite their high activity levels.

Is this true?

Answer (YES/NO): YES